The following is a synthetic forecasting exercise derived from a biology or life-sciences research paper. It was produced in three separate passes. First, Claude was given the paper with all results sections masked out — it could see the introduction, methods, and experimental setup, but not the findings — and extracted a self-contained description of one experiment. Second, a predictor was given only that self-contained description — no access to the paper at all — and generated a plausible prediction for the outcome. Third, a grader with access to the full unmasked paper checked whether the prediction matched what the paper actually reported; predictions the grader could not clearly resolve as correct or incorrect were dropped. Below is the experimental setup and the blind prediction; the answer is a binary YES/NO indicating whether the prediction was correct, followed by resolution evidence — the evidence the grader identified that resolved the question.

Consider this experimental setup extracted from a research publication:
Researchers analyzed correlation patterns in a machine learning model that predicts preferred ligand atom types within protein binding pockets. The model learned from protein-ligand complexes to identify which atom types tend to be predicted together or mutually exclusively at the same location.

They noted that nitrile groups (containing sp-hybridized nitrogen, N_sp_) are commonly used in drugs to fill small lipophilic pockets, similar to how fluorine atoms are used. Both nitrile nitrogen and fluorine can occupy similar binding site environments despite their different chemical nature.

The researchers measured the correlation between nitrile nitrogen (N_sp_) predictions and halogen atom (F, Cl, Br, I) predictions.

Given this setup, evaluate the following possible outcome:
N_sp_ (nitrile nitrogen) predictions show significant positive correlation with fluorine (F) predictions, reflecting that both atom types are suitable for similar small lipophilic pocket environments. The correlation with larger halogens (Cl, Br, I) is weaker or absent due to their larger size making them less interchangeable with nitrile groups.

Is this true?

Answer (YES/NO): NO